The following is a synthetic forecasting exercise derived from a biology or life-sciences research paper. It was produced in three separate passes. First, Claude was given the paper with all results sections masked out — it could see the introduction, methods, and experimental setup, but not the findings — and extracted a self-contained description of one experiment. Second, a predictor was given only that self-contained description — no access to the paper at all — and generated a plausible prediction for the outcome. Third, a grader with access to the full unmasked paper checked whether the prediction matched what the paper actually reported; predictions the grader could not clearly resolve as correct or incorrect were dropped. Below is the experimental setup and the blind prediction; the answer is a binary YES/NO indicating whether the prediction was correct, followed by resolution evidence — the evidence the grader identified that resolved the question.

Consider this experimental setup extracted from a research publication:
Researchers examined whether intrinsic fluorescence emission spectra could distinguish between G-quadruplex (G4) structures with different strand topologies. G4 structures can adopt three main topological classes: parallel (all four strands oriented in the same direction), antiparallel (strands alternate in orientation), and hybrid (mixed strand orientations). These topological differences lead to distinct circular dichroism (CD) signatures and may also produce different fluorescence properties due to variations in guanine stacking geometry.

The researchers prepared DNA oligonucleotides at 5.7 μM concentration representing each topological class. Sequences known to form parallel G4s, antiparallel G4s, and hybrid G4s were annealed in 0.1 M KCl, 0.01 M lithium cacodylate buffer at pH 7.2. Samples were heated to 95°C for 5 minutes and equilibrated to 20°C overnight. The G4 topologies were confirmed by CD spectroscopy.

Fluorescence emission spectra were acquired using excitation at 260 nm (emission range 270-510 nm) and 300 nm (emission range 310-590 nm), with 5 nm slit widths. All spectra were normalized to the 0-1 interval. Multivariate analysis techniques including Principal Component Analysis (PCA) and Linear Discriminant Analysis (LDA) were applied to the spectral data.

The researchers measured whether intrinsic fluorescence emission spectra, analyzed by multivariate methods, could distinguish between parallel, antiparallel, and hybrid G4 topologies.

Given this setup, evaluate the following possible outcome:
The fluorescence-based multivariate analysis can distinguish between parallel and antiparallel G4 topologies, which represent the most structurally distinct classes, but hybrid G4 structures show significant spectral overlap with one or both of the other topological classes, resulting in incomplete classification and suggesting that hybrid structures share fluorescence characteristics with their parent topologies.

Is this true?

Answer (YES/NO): NO